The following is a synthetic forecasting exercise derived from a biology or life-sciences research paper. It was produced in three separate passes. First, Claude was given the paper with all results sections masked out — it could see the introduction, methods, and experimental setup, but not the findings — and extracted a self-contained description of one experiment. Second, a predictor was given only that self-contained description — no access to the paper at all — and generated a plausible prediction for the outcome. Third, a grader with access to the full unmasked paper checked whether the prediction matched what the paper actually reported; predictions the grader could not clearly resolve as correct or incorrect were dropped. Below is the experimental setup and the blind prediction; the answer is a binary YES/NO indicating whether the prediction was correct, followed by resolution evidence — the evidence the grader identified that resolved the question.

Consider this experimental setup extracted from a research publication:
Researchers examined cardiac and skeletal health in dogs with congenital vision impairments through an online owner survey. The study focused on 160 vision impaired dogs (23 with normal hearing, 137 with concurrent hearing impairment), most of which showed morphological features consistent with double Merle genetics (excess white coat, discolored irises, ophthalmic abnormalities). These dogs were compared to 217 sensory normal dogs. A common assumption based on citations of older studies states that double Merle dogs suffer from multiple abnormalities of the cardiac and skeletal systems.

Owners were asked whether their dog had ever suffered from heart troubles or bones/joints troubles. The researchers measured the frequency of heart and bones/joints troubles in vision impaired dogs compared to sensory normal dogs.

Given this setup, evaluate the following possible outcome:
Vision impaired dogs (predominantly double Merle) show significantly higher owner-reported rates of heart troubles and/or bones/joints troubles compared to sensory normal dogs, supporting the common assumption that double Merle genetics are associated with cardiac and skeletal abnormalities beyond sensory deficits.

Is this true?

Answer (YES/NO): NO